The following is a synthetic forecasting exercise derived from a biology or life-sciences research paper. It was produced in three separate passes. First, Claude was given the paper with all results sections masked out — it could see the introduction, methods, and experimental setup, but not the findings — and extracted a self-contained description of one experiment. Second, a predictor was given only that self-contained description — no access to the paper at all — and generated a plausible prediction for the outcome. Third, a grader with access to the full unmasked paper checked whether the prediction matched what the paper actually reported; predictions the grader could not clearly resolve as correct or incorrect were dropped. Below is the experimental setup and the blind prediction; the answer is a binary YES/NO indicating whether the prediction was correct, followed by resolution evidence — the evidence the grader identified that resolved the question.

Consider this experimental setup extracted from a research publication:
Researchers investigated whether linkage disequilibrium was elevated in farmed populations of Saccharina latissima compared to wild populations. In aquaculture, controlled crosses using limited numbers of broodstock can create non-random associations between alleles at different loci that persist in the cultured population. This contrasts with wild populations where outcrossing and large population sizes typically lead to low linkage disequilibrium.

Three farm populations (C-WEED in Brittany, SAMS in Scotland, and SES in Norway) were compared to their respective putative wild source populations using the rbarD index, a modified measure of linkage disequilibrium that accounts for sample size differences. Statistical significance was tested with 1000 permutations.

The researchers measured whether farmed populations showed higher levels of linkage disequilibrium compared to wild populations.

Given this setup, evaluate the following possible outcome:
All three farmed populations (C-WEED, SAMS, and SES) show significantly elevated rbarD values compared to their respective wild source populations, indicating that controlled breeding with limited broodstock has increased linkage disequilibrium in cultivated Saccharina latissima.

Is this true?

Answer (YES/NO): YES